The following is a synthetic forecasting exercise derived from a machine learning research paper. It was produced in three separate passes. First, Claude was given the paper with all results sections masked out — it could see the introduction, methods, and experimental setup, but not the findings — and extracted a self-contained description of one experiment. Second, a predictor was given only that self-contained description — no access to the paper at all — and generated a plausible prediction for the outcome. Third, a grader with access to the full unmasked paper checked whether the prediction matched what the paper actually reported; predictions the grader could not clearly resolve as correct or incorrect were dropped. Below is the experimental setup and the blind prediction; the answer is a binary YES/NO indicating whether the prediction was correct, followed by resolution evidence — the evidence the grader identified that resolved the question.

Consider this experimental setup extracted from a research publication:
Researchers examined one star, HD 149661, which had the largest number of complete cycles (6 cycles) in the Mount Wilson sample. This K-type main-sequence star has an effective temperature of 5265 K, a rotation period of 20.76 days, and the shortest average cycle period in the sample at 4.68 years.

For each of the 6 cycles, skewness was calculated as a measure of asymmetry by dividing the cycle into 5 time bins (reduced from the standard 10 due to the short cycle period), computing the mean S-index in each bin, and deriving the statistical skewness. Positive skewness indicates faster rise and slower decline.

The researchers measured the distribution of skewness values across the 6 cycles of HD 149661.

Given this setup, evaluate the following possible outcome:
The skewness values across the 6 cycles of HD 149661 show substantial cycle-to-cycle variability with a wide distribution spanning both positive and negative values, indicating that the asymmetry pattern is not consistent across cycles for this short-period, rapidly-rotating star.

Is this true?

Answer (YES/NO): YES